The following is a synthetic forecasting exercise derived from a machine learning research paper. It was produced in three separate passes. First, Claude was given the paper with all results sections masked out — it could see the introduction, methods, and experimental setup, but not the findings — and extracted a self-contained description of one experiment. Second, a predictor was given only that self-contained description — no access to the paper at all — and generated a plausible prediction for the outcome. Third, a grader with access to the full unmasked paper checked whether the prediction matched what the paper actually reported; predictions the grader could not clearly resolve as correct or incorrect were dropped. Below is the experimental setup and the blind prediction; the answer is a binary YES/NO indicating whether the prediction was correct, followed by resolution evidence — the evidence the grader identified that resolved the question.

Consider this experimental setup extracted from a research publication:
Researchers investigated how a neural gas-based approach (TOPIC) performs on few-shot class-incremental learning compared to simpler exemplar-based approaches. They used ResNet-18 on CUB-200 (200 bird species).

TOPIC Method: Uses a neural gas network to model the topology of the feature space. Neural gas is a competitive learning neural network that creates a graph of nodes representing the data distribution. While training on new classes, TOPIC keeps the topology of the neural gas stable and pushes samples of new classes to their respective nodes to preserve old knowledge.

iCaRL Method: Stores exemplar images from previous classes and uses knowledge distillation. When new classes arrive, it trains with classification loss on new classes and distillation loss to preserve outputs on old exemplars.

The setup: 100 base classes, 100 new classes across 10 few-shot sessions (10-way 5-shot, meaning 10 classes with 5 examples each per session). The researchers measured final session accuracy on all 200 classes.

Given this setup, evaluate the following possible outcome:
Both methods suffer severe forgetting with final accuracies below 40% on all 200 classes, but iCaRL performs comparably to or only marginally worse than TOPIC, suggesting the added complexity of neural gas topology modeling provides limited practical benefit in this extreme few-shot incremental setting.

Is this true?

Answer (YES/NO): NO